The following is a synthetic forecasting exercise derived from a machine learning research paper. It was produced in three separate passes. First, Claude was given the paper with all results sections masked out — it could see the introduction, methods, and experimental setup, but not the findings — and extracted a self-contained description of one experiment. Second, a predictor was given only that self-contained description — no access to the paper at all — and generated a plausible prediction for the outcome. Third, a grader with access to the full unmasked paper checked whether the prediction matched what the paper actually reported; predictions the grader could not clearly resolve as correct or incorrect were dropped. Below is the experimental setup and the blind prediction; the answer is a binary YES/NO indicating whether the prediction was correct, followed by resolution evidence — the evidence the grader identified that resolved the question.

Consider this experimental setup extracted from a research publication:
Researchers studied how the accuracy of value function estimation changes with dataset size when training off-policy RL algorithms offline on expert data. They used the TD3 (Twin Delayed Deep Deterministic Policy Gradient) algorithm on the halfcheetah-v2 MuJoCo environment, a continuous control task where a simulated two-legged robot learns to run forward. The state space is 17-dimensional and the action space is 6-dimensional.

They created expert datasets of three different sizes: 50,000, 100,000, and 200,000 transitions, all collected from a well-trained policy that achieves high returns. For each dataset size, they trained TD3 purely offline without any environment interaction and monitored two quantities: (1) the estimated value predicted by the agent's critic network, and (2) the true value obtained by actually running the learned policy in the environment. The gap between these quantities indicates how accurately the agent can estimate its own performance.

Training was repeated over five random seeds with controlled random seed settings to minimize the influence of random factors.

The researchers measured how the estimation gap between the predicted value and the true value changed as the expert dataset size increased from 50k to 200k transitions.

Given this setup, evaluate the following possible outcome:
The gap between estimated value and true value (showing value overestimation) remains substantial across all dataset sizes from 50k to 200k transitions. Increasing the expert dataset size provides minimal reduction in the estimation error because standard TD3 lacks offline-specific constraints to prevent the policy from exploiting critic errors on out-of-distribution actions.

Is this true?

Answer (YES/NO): NO